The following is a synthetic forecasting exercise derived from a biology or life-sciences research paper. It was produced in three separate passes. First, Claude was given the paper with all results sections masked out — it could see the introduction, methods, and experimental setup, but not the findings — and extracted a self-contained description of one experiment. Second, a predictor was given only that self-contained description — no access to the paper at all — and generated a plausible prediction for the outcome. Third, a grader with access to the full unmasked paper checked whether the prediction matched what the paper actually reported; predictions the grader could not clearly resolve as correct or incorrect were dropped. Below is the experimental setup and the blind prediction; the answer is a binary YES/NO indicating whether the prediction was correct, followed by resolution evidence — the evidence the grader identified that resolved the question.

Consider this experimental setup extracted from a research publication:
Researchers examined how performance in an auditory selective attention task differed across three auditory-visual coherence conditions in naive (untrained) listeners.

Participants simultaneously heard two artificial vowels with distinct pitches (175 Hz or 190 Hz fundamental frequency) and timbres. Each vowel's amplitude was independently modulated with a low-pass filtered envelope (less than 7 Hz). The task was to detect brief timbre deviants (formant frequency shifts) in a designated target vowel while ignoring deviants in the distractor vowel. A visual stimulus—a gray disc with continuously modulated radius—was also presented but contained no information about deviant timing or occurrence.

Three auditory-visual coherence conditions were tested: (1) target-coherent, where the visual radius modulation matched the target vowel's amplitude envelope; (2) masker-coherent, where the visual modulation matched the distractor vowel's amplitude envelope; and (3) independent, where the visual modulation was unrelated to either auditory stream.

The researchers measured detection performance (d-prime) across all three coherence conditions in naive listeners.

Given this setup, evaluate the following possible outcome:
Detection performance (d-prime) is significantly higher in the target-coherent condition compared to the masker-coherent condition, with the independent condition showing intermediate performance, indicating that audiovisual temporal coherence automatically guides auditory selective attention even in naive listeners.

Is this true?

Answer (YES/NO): YES